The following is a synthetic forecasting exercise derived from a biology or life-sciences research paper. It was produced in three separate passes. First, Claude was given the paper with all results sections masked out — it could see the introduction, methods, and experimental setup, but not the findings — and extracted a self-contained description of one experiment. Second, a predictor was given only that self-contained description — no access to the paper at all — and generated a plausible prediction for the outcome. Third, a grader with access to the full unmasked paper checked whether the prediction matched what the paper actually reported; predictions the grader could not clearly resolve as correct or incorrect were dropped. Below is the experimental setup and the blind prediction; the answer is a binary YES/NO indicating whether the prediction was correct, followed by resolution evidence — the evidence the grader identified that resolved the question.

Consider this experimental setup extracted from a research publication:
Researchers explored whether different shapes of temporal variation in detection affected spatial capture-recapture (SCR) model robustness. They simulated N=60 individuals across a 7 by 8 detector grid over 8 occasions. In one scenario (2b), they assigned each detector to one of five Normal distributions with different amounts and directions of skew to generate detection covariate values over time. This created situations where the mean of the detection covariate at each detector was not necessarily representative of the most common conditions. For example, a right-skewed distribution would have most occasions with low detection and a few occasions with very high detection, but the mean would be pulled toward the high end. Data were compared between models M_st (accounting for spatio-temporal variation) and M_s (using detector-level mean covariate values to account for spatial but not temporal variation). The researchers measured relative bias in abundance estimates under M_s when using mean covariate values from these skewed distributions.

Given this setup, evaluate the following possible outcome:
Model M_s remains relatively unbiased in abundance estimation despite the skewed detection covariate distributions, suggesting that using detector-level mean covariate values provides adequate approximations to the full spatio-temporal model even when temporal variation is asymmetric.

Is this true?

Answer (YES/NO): YES